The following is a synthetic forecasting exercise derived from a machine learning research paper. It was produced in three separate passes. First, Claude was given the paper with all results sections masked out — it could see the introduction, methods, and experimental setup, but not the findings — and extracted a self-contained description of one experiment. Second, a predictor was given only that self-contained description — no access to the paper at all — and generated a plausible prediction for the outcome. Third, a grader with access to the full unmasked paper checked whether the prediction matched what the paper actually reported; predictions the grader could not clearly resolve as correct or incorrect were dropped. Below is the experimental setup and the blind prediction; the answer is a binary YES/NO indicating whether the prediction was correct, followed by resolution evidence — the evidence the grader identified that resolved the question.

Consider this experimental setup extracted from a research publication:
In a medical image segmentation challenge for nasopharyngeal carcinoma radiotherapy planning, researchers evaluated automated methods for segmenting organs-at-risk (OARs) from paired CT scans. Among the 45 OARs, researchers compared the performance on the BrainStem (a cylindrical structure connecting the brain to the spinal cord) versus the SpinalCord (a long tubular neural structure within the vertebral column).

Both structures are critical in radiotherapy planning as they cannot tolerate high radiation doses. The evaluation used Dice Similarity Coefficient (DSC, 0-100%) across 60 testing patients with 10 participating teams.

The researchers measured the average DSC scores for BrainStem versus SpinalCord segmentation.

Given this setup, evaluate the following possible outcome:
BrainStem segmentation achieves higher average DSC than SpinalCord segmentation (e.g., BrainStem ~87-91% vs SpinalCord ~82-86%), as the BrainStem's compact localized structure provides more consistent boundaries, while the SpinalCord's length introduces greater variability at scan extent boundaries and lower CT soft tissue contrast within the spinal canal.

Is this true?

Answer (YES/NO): NO